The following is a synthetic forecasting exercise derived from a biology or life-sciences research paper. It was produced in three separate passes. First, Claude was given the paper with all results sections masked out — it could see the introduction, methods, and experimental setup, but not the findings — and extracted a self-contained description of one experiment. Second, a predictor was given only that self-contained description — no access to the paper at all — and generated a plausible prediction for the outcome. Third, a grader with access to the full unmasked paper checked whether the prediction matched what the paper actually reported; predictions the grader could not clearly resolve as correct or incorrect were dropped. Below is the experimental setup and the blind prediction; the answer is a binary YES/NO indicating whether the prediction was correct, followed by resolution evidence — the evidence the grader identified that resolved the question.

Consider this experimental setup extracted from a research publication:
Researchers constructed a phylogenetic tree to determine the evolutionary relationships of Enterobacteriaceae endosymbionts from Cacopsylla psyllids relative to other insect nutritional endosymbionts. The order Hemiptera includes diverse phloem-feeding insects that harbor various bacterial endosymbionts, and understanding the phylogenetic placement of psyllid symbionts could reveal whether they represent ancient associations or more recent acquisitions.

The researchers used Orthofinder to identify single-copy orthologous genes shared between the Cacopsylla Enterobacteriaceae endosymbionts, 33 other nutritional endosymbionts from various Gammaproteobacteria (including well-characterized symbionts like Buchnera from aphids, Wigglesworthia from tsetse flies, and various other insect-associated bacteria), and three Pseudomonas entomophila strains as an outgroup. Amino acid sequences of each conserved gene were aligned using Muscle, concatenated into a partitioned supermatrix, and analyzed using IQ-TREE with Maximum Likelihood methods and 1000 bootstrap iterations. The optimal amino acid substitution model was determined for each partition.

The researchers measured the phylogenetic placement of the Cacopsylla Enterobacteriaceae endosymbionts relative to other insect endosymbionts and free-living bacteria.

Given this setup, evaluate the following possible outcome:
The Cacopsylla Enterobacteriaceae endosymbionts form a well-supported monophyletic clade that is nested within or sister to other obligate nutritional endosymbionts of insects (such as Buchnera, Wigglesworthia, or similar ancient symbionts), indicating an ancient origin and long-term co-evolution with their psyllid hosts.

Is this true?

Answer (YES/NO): YES